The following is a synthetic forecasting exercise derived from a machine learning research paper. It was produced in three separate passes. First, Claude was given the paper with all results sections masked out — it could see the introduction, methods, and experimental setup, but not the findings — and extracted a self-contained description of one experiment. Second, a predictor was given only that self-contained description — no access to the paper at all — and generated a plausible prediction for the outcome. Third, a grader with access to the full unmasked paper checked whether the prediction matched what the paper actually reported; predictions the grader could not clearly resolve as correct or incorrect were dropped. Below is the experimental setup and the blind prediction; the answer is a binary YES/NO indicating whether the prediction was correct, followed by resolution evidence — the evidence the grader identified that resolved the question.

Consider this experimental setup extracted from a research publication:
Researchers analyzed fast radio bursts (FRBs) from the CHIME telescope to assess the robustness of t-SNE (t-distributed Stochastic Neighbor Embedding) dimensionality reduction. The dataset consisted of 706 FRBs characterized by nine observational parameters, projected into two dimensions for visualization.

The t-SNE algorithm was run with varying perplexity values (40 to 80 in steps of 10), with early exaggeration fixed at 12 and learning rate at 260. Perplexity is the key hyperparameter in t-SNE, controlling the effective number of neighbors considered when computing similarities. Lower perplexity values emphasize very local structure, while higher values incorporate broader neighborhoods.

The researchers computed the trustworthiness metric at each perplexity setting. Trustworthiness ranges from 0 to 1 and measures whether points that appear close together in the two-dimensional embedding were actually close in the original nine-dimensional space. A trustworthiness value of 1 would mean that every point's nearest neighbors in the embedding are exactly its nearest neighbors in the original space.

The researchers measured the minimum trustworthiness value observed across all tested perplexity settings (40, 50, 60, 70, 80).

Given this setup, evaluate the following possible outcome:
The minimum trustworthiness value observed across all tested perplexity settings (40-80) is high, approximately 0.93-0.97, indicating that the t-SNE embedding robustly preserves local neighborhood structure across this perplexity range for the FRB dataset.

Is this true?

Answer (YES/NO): NO